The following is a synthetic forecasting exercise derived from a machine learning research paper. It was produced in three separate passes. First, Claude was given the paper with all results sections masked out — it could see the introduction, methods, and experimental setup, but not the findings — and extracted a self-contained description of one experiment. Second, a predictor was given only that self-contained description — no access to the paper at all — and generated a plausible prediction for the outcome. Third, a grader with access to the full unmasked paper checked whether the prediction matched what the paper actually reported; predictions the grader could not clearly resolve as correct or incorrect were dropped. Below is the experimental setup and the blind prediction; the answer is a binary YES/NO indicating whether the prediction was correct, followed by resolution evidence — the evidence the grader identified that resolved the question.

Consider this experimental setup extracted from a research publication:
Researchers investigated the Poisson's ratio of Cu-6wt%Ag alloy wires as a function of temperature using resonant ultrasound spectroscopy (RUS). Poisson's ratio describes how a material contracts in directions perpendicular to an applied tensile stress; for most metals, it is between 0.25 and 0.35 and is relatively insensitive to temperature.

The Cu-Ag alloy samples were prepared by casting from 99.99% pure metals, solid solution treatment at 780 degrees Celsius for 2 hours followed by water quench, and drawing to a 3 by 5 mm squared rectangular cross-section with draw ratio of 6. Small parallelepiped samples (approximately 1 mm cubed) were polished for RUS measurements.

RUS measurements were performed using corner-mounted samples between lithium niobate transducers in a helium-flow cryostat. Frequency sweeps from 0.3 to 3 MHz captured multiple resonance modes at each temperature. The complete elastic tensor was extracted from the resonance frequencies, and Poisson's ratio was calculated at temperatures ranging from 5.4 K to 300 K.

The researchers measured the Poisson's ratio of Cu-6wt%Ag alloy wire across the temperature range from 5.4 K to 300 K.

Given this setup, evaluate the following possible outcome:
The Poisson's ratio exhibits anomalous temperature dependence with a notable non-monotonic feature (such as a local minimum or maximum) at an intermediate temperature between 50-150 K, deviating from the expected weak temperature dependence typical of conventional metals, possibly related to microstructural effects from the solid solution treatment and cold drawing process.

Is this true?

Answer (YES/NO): NO